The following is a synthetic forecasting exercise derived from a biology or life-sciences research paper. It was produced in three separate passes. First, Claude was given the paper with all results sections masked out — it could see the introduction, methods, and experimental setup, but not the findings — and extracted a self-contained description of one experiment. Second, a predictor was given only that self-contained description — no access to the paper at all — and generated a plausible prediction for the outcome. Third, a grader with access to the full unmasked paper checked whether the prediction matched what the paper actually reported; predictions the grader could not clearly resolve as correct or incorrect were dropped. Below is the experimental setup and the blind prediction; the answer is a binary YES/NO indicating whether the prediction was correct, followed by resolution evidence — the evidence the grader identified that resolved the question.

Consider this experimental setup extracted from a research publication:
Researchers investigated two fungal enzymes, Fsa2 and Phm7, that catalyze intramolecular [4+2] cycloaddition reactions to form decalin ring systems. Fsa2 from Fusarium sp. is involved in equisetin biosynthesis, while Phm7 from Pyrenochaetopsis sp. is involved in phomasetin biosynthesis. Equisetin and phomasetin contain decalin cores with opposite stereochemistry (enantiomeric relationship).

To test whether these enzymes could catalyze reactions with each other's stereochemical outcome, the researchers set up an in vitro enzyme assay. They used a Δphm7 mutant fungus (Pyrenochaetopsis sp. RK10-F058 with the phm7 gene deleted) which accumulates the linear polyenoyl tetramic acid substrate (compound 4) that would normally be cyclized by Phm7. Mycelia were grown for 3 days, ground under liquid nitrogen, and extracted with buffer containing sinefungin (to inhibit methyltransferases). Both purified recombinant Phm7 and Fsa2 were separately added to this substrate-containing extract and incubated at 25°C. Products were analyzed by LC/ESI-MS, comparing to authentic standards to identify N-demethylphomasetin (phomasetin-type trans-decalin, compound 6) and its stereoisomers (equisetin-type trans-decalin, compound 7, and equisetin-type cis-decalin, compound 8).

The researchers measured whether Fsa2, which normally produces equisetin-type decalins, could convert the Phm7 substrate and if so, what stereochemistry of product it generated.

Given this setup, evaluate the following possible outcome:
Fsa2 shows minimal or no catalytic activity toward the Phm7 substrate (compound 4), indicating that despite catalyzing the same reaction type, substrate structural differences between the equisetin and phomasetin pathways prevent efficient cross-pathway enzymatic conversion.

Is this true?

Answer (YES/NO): NO